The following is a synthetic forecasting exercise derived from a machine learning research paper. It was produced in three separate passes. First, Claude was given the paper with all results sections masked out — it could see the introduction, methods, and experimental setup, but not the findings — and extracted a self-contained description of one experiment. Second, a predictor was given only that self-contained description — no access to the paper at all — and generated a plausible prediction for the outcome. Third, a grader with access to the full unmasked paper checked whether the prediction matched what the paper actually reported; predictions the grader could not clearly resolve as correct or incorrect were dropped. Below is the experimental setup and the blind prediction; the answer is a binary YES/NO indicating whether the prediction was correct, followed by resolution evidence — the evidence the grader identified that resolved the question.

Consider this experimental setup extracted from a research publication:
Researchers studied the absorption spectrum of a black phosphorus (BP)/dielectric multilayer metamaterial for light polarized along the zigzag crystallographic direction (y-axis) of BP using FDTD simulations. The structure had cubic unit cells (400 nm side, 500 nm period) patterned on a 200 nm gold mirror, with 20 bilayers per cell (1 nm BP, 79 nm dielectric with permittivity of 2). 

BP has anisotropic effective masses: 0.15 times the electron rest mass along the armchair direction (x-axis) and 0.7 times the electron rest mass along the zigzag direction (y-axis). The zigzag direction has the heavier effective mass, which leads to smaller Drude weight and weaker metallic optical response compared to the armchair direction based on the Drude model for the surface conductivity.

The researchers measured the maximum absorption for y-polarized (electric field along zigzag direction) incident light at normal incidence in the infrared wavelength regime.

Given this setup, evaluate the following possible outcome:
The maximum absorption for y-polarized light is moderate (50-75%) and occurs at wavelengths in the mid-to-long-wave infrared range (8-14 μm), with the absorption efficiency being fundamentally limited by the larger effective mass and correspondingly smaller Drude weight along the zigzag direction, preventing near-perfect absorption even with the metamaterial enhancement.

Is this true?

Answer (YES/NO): NO